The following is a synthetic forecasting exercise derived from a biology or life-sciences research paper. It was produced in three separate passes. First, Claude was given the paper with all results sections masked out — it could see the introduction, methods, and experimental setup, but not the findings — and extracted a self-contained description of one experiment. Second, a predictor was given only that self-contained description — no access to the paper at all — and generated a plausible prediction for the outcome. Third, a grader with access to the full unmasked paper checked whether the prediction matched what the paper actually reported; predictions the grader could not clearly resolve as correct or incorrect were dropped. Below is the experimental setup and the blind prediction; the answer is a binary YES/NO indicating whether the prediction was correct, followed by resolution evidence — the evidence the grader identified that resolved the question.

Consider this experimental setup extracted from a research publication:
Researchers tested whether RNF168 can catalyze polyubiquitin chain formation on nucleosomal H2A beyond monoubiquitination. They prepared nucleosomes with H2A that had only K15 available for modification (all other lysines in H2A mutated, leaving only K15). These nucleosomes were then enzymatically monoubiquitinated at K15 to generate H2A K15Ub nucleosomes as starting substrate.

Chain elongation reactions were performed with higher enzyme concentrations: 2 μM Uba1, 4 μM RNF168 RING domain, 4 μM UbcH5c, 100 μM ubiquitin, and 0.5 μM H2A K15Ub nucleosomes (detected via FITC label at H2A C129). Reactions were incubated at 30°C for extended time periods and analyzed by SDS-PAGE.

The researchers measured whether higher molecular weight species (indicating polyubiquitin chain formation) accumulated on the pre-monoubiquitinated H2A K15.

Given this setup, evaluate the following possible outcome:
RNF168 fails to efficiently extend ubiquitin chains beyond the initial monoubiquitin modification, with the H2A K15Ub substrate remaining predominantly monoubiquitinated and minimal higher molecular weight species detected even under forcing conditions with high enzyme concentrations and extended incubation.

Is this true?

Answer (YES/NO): YES